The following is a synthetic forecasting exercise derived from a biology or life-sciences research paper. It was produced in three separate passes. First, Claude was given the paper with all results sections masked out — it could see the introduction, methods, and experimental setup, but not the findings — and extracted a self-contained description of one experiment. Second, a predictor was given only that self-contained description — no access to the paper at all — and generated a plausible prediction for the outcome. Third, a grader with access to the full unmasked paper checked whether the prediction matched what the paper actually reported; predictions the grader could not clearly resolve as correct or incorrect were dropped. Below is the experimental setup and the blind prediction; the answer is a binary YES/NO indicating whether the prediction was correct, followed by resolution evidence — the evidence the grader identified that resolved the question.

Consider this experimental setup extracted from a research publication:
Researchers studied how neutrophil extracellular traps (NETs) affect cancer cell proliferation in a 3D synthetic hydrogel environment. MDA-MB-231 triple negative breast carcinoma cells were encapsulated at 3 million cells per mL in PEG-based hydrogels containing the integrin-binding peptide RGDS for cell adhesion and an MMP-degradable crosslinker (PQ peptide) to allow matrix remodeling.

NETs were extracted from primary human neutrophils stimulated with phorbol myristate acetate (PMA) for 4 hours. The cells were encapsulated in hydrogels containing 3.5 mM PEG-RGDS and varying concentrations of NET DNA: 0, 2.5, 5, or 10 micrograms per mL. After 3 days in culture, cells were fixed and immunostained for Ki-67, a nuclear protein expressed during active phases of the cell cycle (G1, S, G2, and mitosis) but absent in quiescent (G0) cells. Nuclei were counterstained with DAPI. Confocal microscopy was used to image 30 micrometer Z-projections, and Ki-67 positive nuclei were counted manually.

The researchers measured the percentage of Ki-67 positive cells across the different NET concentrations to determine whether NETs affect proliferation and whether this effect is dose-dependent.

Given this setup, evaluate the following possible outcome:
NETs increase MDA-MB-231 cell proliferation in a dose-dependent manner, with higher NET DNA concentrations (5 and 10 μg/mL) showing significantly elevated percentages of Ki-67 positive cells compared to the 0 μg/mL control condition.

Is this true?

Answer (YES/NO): NO